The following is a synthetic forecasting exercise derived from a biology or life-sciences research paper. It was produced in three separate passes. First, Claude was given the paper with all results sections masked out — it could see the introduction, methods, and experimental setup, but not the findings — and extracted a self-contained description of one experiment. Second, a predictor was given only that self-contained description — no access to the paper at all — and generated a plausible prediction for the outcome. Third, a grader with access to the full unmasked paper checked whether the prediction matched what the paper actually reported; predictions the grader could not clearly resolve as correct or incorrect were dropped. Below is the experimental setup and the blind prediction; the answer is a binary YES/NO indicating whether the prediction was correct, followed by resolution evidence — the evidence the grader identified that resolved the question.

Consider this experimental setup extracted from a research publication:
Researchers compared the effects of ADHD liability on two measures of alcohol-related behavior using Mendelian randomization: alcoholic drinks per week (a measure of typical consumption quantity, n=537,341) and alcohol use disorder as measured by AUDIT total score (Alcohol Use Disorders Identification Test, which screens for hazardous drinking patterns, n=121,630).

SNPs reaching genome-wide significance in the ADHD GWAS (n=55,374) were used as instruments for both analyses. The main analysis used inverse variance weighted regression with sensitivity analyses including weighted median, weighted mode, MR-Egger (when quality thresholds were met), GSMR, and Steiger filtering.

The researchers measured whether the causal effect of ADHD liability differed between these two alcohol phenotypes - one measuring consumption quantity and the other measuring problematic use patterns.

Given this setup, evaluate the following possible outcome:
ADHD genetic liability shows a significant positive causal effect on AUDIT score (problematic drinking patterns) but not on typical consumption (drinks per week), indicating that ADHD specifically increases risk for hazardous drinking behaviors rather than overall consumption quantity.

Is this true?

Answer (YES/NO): NO